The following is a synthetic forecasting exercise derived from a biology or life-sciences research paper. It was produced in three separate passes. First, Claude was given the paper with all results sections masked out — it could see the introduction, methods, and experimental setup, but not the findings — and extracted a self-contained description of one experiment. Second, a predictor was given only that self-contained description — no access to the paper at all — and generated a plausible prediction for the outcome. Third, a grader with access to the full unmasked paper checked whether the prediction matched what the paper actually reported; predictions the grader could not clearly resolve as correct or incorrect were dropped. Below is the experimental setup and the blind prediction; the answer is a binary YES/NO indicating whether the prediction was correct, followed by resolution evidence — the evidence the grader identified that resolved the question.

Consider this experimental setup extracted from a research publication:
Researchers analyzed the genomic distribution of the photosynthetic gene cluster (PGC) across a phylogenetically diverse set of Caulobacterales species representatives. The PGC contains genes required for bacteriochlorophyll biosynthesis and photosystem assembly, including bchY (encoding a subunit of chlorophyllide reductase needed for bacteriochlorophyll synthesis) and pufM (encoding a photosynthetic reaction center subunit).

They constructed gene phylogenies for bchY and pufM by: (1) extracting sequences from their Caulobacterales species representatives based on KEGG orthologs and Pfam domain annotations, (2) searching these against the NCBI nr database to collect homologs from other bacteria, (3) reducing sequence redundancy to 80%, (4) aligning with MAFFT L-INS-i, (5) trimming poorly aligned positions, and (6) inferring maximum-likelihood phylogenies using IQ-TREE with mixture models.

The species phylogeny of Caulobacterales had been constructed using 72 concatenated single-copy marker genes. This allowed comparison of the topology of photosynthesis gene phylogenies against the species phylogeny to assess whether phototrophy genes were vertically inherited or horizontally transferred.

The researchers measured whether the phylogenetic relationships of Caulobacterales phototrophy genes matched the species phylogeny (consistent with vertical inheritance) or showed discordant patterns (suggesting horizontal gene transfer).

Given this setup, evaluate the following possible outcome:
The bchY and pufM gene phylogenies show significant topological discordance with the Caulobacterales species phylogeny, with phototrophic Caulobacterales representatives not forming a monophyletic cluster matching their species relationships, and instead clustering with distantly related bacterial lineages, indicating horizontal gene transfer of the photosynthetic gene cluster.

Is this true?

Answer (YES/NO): NO